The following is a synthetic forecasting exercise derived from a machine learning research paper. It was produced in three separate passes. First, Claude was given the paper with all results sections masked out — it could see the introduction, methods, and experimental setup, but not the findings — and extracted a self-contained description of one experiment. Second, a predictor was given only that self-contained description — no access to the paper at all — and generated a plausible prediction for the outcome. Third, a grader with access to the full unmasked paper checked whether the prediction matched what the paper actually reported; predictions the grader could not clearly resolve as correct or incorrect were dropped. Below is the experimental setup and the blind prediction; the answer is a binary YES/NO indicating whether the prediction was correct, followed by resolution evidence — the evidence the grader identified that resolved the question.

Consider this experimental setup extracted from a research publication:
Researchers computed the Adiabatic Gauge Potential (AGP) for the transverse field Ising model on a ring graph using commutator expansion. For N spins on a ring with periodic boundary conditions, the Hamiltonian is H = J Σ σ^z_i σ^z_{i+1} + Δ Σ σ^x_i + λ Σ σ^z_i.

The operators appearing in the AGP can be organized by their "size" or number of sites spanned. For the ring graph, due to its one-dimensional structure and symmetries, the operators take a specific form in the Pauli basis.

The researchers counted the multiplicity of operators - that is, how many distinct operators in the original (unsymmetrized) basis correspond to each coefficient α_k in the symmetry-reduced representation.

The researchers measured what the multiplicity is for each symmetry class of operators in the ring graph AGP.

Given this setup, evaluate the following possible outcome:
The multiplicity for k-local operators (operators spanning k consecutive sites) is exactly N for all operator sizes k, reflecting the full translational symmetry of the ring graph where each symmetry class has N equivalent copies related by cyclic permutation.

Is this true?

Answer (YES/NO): NO